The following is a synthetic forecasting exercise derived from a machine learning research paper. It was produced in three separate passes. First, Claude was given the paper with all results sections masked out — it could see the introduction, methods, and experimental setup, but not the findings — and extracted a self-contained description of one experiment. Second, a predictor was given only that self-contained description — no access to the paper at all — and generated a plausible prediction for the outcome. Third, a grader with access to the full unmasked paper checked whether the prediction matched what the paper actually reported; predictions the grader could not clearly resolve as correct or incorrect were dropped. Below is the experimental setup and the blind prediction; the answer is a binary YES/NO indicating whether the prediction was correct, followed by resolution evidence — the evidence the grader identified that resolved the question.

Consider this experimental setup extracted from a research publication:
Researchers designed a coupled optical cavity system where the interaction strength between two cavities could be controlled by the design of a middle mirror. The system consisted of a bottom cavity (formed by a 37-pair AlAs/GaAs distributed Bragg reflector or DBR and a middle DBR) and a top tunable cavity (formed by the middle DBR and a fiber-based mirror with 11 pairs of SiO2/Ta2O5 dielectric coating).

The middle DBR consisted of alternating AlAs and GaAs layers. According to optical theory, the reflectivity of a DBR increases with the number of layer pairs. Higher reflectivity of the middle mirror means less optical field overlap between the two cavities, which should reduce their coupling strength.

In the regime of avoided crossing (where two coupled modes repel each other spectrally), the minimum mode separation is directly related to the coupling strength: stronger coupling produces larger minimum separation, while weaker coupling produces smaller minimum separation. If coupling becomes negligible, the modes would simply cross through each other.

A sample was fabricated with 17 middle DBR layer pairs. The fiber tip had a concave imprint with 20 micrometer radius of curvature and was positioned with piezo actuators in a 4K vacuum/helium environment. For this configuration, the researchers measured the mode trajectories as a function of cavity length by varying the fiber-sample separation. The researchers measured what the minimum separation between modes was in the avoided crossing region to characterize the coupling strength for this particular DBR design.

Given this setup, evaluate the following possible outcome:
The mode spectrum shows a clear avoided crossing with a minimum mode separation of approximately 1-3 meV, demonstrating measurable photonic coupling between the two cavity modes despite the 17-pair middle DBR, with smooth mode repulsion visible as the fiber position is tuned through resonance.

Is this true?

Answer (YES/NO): YES